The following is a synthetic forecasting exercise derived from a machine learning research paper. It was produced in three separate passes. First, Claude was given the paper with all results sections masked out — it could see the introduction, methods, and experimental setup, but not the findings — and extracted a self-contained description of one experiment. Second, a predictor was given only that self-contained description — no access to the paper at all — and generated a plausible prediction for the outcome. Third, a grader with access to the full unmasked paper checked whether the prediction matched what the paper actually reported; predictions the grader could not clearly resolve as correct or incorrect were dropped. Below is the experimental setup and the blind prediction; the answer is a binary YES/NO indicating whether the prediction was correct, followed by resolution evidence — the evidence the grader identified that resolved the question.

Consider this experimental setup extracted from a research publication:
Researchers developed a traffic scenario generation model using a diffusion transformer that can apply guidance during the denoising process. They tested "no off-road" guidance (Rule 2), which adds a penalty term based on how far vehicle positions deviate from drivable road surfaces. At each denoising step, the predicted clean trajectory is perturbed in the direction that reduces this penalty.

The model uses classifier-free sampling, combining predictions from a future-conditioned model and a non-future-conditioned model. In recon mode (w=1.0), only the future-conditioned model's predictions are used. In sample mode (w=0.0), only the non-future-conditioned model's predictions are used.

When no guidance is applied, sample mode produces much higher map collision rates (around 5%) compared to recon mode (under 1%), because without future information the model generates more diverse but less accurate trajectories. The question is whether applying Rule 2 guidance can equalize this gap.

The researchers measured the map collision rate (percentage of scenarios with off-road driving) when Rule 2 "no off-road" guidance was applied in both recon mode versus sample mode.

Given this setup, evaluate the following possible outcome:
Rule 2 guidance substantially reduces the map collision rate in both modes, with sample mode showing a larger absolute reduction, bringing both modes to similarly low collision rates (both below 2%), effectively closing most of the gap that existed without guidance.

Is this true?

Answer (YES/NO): NO